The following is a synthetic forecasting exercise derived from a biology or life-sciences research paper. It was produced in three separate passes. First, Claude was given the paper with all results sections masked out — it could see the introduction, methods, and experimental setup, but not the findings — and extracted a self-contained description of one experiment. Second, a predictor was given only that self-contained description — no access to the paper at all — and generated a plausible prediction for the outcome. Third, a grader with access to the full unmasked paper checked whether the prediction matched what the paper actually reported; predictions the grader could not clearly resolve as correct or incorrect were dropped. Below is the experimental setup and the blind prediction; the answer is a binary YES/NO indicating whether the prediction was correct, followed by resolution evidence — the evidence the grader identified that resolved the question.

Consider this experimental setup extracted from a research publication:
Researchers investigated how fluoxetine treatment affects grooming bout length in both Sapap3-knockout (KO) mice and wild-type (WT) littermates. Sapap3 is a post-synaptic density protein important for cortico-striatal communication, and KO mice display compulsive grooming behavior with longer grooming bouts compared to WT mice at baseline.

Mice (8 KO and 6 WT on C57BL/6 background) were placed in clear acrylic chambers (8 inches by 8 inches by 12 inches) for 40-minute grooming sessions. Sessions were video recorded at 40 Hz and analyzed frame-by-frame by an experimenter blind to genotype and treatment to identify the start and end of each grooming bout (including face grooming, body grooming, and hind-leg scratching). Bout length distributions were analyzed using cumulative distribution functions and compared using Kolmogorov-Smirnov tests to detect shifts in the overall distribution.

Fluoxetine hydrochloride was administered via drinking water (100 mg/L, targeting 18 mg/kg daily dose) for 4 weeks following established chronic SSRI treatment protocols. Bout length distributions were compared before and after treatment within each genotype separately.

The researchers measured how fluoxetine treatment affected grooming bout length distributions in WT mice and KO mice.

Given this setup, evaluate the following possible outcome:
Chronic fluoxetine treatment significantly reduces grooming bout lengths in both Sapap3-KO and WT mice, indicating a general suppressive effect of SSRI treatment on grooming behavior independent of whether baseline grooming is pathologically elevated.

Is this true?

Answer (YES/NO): NO